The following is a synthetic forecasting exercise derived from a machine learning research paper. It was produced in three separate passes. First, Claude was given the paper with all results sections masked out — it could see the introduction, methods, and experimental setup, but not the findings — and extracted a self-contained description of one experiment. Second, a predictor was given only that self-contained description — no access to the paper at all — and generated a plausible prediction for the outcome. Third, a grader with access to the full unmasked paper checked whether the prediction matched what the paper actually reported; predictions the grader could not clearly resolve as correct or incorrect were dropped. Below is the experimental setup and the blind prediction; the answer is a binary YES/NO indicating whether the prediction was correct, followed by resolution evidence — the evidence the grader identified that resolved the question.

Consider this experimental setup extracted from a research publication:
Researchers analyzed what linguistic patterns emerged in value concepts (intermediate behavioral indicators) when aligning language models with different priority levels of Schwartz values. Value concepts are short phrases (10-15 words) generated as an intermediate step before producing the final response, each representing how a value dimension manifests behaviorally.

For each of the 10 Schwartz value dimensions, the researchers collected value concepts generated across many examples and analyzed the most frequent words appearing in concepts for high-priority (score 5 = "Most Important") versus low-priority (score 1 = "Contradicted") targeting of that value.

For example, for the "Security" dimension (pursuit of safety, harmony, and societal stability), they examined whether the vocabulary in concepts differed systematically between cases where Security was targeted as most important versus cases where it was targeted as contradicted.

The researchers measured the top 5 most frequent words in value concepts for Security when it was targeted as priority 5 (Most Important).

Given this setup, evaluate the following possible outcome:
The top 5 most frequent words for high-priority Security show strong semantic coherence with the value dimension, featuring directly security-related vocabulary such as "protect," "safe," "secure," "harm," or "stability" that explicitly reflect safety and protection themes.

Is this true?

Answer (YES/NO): YES